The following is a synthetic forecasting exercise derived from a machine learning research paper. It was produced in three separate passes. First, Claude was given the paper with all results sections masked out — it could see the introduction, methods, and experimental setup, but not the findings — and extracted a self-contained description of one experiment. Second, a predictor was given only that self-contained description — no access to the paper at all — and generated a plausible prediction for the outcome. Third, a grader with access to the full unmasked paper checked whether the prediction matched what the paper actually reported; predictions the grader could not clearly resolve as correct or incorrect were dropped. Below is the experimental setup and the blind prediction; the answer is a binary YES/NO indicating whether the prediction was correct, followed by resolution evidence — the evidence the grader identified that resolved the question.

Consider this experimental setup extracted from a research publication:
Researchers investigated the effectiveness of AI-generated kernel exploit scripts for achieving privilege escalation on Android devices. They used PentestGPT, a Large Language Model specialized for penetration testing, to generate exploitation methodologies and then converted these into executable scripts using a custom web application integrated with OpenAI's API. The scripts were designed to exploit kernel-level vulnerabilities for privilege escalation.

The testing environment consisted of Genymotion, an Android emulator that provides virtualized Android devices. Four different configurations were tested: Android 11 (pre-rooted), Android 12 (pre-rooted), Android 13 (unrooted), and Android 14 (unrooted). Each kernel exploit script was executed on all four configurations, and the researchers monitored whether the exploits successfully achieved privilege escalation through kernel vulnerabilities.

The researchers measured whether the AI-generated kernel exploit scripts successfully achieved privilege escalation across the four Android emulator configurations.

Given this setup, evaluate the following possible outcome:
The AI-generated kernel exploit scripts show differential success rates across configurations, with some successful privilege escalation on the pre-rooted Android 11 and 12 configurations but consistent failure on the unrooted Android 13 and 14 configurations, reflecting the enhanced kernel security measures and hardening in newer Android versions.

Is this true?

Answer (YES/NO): NO